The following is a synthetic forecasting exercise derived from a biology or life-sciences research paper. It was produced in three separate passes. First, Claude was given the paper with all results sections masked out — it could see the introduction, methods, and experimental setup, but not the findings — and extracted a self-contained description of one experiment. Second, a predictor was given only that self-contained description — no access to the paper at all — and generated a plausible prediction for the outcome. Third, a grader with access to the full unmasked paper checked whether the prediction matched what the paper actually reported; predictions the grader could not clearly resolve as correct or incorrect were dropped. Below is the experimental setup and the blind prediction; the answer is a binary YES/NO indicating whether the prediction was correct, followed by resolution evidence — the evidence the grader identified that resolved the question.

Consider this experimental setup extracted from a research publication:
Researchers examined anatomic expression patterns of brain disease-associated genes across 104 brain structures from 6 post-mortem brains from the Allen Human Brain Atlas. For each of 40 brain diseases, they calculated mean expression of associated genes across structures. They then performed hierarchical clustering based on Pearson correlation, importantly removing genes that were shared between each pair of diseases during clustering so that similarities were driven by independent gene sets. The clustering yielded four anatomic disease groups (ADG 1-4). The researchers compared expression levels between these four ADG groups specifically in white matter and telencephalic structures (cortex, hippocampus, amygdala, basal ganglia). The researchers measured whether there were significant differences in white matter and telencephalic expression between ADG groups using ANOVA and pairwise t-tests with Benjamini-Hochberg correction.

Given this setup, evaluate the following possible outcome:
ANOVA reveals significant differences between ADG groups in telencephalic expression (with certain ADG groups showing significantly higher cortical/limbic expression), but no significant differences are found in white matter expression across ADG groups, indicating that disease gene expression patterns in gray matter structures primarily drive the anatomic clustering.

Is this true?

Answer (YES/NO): NO